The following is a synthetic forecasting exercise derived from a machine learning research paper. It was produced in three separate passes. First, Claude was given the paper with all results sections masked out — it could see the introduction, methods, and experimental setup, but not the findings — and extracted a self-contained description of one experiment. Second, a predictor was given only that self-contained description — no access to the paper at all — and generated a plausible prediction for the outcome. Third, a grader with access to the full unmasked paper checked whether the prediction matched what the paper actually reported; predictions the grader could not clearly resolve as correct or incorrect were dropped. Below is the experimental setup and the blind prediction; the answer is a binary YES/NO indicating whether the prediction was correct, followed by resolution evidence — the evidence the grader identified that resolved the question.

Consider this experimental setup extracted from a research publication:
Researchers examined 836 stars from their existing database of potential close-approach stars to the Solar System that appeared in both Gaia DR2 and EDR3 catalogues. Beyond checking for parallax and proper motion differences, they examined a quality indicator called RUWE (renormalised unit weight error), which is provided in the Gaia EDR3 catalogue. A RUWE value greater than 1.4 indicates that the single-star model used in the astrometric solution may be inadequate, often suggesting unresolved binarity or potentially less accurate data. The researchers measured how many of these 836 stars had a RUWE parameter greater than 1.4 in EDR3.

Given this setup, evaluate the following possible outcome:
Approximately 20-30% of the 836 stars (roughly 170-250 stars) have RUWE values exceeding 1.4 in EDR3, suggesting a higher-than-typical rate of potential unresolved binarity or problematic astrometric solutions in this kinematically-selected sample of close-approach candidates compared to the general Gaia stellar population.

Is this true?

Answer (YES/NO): NO